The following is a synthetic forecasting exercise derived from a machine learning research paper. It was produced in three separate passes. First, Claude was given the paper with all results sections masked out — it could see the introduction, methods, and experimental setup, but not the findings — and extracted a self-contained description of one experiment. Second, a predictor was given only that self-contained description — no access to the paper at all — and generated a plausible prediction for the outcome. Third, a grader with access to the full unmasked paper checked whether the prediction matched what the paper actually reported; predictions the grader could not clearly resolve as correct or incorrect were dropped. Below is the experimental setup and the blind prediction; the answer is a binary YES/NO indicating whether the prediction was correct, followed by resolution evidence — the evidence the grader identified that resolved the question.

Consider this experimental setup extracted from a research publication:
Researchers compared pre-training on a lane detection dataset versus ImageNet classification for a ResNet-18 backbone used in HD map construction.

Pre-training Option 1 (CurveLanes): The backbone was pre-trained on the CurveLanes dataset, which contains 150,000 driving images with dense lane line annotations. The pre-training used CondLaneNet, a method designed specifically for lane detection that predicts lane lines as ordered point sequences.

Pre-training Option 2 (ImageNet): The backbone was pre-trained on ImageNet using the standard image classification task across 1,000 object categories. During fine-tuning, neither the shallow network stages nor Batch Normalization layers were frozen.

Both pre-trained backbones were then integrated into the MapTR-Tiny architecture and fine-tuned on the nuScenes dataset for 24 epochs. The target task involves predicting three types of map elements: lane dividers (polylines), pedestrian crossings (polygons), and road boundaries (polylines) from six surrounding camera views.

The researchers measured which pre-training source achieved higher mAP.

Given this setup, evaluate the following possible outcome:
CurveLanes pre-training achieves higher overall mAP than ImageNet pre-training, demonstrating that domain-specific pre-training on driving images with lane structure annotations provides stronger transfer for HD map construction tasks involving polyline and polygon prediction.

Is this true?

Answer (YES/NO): YES